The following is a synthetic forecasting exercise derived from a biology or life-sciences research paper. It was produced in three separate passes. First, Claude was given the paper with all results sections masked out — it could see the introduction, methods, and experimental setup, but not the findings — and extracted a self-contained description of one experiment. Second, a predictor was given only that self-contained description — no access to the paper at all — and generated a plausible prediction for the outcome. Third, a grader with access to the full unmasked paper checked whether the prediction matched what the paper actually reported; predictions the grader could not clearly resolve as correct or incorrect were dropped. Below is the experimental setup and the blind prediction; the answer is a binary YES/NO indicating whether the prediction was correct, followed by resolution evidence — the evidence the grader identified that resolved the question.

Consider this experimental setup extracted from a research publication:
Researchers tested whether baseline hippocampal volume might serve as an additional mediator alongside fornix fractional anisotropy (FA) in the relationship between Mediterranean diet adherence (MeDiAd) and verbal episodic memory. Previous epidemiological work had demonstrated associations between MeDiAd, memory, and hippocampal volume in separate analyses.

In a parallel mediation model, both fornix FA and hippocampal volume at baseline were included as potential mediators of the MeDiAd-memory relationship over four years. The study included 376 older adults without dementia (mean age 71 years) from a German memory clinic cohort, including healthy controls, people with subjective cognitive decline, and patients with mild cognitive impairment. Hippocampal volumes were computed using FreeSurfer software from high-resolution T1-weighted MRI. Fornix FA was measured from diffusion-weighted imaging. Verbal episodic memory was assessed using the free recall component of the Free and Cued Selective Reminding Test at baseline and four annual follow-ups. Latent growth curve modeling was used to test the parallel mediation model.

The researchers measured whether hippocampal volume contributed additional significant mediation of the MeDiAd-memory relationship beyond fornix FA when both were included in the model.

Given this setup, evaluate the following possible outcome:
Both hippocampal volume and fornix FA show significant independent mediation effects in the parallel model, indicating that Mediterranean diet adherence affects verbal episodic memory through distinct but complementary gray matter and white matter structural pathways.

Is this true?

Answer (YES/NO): YES